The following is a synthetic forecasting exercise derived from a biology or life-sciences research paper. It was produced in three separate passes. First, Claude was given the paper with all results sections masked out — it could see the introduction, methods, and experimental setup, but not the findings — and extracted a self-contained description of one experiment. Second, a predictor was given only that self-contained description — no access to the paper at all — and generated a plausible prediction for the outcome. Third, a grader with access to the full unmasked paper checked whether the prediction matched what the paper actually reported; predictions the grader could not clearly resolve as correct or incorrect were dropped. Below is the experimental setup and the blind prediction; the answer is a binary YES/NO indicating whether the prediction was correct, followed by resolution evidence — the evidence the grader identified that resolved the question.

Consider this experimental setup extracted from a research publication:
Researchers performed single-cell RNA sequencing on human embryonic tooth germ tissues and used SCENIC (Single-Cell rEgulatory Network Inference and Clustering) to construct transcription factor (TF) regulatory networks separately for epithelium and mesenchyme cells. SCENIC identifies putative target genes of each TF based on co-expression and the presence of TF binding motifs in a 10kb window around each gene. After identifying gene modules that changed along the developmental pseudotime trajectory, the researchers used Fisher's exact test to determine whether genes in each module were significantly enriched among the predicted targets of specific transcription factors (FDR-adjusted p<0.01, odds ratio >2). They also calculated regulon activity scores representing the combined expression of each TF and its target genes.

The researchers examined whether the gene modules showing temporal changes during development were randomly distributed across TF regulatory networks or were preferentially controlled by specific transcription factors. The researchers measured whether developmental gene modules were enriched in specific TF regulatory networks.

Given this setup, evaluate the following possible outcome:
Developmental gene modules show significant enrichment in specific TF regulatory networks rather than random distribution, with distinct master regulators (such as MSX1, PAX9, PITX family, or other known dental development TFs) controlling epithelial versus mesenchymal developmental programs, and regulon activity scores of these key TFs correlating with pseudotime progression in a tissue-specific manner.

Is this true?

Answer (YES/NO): YES